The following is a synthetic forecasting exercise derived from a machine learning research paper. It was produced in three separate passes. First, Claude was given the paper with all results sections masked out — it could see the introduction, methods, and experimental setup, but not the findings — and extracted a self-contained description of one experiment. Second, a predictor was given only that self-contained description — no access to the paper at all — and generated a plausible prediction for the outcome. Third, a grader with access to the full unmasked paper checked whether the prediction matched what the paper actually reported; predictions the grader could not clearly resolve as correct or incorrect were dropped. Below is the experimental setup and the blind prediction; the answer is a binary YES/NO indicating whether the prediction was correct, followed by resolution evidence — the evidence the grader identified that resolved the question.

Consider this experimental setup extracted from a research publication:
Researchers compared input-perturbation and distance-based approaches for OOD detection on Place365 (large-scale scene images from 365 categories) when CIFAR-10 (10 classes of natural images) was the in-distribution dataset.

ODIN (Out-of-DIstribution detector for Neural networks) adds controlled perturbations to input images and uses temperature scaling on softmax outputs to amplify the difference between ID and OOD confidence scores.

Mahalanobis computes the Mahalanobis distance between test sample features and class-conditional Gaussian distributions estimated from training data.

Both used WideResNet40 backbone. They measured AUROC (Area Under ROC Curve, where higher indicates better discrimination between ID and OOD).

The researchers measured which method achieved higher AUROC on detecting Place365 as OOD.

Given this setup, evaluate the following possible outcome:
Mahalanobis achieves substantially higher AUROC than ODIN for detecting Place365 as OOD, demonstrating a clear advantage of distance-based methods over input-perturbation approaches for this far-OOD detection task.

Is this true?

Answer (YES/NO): NO